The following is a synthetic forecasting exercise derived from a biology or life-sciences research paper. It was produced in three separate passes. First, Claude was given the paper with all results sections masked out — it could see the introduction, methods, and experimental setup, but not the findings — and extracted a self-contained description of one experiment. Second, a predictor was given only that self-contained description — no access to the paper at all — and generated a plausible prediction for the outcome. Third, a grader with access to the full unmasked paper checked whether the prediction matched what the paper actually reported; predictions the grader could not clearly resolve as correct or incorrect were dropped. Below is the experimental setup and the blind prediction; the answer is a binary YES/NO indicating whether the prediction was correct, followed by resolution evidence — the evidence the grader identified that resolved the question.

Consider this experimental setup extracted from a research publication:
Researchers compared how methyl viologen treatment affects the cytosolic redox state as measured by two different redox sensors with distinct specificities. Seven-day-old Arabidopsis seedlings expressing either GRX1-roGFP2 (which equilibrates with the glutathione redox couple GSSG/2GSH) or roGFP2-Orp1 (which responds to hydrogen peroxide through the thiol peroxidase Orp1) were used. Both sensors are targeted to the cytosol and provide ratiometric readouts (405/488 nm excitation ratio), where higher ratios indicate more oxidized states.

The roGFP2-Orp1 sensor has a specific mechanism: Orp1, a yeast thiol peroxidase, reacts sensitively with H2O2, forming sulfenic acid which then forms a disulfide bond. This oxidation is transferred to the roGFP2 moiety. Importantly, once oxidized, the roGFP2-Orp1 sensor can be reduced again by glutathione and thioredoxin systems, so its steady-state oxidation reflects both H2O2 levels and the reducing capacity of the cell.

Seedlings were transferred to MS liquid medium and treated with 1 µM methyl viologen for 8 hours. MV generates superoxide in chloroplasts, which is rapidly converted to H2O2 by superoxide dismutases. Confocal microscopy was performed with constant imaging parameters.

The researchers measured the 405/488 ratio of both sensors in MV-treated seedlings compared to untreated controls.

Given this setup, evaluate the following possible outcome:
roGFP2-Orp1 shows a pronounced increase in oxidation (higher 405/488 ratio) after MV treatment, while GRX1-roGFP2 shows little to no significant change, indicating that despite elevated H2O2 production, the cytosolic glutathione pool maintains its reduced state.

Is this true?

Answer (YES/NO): NO